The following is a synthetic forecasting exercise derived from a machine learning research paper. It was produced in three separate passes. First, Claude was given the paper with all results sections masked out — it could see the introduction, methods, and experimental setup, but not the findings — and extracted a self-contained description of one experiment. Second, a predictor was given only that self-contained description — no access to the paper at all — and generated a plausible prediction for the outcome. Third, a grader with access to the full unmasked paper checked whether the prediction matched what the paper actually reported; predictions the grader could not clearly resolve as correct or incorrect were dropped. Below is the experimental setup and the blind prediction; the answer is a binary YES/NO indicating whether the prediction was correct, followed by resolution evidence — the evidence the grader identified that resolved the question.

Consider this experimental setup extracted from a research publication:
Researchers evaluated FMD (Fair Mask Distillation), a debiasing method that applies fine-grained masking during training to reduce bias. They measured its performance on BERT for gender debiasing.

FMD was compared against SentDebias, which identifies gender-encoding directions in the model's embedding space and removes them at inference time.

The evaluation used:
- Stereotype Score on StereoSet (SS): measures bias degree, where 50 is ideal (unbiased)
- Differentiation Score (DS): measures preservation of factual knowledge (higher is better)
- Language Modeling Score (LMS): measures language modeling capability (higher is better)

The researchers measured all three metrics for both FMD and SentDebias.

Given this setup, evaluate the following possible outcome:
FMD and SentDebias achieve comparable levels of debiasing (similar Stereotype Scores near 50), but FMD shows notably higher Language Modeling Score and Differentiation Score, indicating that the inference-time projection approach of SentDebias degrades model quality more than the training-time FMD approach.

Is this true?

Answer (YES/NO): NO